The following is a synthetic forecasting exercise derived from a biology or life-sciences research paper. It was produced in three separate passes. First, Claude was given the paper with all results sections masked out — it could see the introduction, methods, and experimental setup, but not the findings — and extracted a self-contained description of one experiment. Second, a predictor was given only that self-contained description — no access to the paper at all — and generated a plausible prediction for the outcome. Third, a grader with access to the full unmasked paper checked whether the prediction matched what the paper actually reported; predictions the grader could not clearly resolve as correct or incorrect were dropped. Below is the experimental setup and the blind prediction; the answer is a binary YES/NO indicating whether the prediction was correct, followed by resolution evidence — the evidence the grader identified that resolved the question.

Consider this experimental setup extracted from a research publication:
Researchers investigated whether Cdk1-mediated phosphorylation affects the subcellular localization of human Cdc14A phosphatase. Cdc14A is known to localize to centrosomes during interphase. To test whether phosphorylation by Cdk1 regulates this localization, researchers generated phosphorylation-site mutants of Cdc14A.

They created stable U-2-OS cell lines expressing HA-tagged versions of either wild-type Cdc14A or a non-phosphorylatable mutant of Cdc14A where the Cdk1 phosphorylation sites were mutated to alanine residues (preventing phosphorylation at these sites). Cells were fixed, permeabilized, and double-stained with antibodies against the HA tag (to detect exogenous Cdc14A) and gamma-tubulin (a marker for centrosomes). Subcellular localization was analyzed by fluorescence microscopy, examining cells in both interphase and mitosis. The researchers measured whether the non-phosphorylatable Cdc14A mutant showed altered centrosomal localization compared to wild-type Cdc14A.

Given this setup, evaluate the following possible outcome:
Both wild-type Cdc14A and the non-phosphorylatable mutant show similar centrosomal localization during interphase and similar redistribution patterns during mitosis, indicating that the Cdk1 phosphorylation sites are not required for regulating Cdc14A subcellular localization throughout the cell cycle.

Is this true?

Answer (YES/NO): YES